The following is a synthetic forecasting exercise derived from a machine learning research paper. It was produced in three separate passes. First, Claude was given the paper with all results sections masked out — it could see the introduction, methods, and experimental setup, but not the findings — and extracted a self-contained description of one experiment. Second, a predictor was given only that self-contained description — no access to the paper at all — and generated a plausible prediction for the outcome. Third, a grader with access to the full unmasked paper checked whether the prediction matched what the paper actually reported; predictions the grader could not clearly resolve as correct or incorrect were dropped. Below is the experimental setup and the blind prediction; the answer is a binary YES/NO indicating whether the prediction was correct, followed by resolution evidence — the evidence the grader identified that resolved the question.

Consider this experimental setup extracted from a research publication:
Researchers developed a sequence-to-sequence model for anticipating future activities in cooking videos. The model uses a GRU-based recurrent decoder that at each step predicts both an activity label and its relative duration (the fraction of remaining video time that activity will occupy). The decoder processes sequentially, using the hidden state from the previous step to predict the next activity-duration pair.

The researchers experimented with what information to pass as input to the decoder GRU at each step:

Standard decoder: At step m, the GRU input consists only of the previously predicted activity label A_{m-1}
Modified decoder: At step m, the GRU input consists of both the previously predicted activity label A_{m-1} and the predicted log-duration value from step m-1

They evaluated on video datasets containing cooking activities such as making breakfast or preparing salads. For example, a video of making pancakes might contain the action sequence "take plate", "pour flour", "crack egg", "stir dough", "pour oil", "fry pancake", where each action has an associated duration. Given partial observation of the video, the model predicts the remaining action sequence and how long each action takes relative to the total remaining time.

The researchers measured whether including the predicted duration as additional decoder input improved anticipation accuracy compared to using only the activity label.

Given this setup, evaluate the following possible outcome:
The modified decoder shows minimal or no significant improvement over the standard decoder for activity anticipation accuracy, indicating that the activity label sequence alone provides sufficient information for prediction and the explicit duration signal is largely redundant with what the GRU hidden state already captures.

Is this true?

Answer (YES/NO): NO